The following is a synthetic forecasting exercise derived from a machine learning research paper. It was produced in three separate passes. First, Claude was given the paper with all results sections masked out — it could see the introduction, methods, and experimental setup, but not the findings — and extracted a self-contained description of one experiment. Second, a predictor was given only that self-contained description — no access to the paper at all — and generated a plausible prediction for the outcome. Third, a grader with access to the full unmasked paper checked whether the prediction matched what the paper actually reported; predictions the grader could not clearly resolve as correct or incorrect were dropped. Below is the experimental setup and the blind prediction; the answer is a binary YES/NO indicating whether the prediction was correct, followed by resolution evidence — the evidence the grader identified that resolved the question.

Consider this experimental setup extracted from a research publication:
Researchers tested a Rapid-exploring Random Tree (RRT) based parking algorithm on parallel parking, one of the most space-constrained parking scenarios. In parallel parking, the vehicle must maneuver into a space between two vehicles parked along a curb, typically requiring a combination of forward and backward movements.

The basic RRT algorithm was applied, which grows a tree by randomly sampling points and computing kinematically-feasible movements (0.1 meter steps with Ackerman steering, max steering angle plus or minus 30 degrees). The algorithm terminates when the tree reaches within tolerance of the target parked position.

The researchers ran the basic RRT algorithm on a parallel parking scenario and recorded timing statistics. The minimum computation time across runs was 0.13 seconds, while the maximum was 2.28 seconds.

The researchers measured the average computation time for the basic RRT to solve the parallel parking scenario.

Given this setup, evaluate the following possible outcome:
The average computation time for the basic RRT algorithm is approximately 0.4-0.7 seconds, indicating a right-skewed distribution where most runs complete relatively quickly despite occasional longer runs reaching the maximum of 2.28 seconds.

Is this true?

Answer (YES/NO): NO